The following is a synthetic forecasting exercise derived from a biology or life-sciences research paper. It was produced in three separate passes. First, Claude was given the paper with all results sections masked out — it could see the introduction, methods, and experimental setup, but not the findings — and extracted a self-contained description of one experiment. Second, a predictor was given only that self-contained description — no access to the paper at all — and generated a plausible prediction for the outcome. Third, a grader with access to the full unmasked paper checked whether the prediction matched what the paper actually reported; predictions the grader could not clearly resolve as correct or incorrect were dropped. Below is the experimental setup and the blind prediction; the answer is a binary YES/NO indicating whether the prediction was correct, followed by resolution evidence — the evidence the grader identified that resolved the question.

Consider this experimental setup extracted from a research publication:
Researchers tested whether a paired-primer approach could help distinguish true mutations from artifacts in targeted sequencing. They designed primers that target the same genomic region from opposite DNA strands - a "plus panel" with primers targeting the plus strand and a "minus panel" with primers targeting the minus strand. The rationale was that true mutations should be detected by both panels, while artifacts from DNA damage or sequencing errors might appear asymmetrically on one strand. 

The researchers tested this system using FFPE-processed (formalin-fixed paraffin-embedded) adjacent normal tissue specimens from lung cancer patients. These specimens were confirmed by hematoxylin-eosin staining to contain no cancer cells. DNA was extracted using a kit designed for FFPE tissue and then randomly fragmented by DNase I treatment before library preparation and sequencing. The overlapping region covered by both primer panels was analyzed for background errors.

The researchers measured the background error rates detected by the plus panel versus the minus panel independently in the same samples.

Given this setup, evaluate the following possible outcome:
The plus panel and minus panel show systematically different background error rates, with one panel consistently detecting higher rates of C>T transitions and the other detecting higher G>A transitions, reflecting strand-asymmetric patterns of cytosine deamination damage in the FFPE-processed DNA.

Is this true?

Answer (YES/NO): YES